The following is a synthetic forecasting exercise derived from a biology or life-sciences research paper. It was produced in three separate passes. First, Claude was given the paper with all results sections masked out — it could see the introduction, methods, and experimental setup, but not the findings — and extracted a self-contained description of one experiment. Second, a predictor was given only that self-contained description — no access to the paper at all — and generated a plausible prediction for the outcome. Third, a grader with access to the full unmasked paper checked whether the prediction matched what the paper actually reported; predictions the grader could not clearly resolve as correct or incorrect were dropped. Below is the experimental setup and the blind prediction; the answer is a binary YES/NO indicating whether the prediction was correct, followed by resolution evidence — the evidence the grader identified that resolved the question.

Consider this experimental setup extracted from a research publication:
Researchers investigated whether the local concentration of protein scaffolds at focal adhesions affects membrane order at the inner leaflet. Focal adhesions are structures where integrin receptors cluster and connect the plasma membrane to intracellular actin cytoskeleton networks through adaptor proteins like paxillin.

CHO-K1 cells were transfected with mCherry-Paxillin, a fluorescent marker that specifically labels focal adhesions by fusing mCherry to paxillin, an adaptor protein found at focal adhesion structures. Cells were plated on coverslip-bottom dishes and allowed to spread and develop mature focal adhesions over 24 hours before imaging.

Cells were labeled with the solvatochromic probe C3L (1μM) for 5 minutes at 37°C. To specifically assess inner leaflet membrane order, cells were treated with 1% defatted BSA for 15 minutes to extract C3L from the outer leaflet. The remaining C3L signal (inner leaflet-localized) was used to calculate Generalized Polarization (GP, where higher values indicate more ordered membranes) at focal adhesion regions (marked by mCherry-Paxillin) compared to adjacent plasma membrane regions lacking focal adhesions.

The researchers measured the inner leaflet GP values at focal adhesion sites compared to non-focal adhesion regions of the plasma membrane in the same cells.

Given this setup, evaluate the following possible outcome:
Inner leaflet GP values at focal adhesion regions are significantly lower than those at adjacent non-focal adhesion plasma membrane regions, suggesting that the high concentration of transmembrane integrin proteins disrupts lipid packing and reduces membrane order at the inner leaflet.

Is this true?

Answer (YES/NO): NO